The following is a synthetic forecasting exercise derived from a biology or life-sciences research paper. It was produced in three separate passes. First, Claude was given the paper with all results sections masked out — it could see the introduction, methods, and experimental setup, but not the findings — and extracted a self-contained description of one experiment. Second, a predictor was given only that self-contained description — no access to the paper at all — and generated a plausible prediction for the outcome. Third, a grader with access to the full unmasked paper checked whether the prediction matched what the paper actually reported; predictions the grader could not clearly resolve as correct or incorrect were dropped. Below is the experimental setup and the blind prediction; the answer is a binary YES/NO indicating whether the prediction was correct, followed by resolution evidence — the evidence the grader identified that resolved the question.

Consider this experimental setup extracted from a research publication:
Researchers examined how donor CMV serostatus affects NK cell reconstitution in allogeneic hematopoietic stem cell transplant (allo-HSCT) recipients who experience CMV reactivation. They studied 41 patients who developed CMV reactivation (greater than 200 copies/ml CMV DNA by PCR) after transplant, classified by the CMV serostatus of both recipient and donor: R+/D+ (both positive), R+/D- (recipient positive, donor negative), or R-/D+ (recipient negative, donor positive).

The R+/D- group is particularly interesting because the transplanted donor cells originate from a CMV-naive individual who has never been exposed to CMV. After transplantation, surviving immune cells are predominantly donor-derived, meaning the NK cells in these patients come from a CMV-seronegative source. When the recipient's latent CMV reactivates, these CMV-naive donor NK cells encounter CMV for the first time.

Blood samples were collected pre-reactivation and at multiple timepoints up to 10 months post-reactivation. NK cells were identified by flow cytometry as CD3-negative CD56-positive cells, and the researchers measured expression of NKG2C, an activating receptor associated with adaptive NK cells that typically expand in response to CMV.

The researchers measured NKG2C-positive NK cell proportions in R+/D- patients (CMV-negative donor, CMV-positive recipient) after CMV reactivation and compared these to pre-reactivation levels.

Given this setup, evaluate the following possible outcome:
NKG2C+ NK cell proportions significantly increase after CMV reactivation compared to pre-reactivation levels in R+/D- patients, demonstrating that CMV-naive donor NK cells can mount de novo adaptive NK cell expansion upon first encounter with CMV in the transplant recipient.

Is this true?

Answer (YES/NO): YES